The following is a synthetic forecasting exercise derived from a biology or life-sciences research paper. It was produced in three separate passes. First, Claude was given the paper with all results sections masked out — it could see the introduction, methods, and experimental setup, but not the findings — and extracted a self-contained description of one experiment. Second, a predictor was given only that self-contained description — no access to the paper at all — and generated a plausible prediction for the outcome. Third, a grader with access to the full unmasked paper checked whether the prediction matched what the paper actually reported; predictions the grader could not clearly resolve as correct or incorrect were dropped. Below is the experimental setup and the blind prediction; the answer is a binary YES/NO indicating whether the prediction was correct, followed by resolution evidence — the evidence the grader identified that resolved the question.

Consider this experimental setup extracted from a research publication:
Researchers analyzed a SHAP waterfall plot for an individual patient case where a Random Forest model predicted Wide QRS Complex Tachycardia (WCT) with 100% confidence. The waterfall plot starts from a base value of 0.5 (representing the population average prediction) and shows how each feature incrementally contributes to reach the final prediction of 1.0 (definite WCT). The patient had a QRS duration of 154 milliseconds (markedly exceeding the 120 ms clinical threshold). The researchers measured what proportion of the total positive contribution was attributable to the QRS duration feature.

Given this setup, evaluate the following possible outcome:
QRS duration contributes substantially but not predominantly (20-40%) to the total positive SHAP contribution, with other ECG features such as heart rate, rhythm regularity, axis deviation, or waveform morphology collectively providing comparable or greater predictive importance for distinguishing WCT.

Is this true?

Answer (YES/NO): NO